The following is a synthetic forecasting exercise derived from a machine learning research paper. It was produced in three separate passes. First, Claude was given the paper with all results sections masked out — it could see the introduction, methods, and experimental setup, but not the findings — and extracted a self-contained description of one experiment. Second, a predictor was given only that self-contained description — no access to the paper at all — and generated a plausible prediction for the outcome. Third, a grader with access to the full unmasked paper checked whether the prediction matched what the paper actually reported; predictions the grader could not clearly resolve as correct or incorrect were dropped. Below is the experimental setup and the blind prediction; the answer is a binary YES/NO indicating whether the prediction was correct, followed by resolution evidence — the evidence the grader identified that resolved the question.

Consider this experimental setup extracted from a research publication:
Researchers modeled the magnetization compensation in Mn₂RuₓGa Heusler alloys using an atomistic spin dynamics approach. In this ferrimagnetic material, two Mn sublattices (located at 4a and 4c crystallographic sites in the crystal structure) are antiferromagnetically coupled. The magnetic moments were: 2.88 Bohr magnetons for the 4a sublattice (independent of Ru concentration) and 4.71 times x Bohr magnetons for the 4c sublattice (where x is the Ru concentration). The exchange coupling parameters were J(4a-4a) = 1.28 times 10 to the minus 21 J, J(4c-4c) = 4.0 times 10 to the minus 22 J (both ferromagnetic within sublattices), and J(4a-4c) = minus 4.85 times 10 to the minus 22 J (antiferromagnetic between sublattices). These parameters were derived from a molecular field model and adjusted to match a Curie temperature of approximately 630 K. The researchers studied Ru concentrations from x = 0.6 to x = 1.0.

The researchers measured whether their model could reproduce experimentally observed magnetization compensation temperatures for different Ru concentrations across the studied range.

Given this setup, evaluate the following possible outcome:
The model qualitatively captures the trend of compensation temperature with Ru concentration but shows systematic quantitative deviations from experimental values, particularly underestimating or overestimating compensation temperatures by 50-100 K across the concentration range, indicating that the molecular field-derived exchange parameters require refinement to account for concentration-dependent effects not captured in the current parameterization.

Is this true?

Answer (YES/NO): NO